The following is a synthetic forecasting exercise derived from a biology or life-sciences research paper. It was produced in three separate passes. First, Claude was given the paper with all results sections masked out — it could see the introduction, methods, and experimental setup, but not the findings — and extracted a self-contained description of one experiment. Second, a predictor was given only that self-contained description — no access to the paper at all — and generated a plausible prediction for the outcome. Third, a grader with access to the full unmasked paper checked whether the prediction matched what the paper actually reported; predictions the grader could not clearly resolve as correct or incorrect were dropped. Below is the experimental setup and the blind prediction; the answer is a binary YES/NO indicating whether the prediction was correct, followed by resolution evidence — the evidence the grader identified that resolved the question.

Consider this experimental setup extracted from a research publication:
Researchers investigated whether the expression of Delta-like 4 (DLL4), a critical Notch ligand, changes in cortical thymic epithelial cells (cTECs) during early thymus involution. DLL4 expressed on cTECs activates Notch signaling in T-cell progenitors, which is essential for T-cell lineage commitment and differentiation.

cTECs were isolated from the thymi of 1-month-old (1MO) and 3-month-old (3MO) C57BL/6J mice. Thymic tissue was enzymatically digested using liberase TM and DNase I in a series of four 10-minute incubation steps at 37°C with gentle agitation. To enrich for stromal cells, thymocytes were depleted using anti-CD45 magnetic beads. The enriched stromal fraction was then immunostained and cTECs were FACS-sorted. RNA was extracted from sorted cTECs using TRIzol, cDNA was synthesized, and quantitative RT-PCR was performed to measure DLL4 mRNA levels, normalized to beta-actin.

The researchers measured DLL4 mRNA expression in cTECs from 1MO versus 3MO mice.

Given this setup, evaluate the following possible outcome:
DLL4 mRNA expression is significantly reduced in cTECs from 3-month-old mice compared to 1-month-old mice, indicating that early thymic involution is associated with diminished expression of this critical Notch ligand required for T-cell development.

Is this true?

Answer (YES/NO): NO